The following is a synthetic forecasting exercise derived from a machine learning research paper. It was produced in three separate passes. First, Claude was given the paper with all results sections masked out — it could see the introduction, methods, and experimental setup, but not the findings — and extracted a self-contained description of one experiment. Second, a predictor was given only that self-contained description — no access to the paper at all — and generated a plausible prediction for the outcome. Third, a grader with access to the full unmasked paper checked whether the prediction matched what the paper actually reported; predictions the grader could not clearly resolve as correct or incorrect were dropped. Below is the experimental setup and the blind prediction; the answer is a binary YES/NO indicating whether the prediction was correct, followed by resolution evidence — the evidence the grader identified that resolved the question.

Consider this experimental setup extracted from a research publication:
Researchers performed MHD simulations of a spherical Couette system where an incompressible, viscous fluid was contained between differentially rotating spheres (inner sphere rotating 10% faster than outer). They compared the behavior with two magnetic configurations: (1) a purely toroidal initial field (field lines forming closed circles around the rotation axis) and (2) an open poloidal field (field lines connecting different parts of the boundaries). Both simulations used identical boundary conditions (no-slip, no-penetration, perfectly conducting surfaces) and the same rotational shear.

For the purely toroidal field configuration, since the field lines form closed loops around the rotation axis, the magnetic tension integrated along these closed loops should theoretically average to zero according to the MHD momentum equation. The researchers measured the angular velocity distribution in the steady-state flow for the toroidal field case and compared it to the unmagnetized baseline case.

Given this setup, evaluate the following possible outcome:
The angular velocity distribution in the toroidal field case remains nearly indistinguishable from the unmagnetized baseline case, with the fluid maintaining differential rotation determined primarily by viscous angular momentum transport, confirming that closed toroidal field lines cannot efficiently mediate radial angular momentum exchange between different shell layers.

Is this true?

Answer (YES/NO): YES